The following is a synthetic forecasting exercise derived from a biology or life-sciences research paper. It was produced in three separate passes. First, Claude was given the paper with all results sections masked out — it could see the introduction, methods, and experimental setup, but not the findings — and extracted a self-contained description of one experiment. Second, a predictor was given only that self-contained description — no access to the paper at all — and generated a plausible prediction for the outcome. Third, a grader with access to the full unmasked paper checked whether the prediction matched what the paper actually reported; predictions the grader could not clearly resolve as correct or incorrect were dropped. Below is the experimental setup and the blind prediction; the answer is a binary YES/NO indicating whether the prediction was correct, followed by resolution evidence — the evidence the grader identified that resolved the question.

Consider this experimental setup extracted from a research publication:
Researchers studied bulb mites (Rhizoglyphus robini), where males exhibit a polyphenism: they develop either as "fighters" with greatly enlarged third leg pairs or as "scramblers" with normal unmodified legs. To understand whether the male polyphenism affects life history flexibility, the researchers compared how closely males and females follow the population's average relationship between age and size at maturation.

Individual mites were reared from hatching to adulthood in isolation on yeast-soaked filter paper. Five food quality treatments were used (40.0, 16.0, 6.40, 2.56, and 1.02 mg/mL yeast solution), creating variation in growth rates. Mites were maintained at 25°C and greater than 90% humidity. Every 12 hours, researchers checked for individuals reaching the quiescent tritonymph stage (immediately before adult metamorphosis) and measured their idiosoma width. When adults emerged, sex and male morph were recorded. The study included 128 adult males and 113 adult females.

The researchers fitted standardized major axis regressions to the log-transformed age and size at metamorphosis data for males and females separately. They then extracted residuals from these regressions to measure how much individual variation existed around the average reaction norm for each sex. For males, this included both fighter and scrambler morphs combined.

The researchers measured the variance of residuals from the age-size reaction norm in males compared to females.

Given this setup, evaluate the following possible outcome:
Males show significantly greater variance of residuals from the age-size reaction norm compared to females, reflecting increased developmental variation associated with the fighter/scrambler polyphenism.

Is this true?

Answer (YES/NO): YES